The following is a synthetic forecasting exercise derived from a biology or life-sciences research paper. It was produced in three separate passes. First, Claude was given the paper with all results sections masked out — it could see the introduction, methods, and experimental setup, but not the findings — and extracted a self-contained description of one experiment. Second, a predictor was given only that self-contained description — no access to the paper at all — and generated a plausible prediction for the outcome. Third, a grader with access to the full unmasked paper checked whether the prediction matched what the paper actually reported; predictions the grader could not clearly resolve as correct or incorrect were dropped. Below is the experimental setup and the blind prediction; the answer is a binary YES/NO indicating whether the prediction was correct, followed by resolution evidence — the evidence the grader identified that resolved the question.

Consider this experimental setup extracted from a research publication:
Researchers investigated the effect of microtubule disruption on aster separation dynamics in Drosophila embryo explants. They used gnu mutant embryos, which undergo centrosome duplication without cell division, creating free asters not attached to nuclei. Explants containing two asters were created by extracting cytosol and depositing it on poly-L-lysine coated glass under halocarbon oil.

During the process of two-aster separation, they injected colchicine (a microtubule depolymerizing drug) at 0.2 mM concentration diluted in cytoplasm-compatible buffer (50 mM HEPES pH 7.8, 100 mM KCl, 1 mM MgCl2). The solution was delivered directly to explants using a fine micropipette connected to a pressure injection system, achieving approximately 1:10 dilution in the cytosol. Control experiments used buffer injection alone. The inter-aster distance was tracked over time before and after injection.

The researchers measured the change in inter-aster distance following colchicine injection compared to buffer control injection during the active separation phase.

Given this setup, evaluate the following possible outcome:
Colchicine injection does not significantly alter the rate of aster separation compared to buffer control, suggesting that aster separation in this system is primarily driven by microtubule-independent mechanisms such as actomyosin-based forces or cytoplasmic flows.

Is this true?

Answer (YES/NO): NO